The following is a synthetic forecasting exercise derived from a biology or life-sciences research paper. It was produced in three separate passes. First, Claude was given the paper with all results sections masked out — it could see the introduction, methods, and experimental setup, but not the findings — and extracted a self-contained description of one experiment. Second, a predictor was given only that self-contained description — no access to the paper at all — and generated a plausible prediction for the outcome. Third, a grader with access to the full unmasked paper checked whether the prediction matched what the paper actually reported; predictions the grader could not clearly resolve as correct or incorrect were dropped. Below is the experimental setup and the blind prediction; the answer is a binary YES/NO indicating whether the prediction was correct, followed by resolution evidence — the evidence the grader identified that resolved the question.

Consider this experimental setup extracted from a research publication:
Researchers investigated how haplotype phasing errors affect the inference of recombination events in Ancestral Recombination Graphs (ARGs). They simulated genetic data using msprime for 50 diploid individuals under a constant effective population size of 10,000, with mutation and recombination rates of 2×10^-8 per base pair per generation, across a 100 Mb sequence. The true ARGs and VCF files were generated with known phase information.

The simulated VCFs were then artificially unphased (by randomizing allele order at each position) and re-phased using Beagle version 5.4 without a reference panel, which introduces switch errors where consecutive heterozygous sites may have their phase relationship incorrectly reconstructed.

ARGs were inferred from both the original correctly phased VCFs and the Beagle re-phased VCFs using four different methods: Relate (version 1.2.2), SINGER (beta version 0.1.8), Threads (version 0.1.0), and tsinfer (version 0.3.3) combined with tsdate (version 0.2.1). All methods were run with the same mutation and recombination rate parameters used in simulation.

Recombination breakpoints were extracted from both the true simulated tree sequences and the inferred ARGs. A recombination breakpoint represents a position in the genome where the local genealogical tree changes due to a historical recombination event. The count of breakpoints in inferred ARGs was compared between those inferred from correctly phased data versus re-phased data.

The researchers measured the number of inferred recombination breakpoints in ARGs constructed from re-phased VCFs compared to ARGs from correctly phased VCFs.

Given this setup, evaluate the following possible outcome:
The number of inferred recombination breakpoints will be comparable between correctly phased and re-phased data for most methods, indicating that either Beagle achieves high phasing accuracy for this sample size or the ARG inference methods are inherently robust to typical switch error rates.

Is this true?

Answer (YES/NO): YES